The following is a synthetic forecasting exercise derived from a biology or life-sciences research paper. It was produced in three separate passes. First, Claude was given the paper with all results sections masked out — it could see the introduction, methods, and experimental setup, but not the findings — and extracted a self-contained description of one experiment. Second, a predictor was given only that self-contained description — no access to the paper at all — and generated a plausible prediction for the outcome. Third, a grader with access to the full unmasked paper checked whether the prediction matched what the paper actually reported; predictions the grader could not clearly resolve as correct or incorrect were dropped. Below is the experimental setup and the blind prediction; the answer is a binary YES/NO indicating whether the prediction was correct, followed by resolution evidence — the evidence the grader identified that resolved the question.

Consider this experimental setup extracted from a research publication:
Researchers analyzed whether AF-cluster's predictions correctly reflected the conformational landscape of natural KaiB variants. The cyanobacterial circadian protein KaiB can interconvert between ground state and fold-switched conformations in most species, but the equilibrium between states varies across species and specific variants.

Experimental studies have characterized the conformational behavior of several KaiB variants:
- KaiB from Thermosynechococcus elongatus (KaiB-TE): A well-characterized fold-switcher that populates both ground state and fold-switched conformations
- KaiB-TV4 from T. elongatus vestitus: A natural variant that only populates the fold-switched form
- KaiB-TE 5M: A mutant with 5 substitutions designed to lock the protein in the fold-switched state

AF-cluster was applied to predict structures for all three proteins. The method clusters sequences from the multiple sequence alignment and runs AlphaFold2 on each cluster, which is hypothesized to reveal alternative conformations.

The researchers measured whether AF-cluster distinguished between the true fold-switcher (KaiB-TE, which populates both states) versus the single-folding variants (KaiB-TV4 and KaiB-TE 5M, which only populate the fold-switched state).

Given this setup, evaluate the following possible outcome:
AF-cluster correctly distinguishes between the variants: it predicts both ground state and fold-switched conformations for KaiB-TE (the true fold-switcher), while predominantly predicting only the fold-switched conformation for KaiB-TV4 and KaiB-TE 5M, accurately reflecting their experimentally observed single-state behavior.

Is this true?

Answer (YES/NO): NO